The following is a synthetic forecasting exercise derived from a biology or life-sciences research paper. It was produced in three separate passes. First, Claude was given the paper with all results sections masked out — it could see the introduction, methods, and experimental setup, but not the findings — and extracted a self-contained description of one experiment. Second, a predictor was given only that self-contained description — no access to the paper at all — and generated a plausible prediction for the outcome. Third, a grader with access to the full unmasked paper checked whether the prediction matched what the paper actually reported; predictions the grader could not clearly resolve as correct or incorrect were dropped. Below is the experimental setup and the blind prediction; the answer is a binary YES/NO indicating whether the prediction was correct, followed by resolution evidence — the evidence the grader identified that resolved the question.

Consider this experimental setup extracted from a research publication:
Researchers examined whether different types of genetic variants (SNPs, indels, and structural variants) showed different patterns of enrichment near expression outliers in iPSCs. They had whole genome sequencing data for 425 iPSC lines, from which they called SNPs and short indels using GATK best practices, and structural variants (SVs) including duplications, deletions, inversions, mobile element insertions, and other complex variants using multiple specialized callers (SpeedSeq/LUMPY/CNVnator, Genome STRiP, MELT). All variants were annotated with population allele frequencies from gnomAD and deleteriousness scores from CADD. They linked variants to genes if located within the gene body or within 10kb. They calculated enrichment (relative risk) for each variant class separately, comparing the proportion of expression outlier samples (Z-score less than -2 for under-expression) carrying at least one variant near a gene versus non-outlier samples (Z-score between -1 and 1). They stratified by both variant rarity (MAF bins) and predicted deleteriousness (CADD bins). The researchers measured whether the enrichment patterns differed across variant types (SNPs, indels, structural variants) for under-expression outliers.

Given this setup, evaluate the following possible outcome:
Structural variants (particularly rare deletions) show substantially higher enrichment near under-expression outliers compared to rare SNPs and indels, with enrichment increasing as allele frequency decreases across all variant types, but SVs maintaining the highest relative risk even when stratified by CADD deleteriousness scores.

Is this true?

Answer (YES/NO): NO